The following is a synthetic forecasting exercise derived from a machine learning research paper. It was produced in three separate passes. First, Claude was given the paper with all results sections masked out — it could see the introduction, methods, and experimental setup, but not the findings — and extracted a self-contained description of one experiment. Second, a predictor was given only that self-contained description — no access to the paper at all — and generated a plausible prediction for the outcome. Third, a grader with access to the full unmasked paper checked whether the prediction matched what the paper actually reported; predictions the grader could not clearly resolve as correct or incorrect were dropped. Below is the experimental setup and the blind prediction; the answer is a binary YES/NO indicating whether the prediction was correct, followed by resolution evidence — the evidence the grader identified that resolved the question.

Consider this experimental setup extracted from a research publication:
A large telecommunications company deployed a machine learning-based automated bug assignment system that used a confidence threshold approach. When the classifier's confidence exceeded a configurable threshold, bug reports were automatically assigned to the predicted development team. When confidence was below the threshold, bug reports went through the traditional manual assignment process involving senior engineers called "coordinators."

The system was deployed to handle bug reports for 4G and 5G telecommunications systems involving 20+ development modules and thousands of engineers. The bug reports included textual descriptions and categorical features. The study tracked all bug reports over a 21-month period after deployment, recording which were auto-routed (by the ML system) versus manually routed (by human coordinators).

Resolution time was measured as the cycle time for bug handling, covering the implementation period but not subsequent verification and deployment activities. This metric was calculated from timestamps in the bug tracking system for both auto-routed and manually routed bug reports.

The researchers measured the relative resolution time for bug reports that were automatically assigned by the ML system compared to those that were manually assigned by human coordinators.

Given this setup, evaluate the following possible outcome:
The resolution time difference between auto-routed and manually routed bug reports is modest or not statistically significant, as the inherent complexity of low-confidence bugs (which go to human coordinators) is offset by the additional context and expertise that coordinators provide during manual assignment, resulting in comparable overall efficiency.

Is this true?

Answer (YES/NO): NO